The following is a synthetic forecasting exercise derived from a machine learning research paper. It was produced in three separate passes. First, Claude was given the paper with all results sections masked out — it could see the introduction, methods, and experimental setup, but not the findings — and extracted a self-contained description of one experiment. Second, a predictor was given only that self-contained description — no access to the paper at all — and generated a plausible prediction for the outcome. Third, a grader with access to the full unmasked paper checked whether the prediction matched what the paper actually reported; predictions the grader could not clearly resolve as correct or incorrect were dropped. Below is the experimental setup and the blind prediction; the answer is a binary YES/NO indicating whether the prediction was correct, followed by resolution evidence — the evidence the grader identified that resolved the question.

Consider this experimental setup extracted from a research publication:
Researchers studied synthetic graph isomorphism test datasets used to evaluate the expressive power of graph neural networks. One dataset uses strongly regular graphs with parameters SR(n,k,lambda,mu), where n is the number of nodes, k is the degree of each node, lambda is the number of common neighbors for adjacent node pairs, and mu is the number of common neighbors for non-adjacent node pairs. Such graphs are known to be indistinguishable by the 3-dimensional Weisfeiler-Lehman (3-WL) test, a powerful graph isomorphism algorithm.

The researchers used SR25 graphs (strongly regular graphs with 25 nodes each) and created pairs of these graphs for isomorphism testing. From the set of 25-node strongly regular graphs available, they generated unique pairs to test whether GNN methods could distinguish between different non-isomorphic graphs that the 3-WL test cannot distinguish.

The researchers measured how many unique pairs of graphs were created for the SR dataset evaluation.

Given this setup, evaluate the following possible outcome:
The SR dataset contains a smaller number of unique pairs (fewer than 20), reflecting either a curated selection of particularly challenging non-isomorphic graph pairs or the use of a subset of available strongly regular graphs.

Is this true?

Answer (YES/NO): NO